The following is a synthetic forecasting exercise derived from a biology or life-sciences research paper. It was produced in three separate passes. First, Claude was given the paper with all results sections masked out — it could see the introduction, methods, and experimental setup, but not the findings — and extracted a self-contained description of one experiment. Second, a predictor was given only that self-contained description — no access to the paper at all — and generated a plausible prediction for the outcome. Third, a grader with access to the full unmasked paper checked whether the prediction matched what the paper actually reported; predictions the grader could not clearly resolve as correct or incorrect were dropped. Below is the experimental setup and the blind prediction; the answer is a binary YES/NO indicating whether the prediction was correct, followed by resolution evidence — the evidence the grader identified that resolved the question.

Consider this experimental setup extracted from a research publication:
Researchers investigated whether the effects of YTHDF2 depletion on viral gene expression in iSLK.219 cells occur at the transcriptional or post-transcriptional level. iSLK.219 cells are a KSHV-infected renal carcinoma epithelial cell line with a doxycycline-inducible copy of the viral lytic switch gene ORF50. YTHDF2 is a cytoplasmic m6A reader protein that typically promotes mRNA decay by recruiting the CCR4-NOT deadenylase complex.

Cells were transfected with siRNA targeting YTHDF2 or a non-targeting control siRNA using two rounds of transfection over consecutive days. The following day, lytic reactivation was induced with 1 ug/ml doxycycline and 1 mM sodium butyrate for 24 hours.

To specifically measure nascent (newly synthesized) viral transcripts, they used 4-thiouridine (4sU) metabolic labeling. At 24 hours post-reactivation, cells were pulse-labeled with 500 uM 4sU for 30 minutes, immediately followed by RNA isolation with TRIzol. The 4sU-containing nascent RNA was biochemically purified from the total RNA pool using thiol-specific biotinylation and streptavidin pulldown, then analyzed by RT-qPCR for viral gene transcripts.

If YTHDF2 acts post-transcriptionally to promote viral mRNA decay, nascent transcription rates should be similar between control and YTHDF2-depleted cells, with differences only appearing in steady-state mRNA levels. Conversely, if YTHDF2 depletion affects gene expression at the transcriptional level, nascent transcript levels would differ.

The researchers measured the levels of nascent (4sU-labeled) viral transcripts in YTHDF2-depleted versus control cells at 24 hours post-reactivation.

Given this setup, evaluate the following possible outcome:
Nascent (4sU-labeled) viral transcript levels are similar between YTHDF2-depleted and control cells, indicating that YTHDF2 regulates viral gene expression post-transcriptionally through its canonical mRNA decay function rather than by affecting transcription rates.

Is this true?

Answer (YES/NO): NO